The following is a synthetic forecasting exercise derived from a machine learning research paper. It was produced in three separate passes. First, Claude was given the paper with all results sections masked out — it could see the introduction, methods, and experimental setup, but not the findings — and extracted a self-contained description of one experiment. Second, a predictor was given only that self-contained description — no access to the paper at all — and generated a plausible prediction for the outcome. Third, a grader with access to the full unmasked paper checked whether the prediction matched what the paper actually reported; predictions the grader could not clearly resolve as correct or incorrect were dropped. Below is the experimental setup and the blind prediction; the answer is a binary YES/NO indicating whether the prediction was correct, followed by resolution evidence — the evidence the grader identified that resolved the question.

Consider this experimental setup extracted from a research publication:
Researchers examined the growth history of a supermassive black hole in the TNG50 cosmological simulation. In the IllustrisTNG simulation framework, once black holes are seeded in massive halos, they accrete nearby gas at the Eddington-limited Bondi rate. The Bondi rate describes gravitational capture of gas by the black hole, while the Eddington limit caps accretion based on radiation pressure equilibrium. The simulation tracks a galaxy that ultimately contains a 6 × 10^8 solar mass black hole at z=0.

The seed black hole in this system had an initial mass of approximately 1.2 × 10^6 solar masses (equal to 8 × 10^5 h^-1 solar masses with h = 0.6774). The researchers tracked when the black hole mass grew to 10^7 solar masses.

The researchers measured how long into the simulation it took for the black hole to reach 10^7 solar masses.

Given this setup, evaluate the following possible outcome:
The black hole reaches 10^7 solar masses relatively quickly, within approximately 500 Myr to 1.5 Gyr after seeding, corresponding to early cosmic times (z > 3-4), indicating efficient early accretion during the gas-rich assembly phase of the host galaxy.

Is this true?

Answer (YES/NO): YES